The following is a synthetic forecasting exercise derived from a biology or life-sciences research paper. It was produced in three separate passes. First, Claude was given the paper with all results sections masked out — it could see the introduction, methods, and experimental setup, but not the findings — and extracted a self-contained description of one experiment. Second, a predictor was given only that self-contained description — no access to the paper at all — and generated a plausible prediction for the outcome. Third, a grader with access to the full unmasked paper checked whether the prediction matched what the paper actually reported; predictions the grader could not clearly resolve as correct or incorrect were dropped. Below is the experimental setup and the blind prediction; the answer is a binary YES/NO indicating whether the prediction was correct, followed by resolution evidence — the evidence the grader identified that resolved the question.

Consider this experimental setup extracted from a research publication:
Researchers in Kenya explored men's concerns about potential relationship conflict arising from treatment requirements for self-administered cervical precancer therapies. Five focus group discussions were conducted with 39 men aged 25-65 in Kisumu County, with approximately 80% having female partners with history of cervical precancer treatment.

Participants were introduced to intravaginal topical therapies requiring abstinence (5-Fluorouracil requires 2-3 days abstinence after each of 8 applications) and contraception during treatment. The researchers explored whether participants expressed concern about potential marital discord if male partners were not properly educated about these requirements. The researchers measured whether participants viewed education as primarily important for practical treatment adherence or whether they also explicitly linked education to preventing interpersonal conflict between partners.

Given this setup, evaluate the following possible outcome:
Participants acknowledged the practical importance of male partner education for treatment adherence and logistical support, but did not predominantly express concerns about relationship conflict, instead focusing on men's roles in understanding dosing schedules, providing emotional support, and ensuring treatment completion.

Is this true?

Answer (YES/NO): NO